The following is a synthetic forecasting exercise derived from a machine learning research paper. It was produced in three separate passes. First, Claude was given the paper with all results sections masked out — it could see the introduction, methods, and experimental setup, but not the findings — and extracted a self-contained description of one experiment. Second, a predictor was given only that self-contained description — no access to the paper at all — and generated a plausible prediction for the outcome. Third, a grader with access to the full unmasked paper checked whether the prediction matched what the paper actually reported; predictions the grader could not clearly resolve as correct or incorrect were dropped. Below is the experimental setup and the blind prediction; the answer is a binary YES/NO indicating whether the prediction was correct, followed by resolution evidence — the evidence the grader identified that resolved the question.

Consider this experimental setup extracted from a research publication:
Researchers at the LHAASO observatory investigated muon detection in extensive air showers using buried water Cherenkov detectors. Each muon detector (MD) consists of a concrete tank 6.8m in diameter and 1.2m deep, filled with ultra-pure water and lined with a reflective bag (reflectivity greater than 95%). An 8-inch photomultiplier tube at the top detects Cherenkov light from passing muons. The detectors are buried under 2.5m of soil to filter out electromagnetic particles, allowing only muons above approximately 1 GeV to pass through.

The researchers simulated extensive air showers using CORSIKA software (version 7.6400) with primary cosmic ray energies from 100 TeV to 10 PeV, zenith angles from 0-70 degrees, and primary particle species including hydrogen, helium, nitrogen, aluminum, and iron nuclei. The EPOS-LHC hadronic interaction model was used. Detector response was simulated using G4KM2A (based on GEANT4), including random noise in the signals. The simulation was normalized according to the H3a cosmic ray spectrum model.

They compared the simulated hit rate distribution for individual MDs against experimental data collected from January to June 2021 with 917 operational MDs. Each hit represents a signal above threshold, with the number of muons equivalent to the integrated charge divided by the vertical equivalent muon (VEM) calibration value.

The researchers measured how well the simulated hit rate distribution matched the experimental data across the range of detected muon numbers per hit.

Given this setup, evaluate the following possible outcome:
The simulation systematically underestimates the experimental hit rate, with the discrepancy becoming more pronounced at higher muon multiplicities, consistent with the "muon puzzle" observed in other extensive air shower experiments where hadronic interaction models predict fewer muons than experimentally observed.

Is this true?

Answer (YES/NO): NO